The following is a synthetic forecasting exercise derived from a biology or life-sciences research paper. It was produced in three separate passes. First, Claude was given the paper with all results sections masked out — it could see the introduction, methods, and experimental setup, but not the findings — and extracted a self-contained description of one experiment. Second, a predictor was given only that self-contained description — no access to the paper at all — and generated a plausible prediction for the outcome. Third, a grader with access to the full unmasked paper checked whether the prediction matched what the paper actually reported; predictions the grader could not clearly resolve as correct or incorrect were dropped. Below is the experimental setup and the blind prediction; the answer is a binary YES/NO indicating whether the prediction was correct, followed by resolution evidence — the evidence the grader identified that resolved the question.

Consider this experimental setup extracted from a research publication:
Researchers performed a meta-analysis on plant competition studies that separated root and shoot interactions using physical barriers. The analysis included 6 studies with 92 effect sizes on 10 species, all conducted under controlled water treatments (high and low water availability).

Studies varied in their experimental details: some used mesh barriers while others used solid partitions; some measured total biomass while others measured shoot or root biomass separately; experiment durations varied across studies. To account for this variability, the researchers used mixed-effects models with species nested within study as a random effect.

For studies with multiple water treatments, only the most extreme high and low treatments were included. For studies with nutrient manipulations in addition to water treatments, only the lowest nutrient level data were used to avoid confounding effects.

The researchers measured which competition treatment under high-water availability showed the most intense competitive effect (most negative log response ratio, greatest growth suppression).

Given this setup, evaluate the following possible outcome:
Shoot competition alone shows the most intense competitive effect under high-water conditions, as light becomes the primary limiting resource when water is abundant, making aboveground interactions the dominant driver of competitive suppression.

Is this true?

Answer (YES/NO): YES